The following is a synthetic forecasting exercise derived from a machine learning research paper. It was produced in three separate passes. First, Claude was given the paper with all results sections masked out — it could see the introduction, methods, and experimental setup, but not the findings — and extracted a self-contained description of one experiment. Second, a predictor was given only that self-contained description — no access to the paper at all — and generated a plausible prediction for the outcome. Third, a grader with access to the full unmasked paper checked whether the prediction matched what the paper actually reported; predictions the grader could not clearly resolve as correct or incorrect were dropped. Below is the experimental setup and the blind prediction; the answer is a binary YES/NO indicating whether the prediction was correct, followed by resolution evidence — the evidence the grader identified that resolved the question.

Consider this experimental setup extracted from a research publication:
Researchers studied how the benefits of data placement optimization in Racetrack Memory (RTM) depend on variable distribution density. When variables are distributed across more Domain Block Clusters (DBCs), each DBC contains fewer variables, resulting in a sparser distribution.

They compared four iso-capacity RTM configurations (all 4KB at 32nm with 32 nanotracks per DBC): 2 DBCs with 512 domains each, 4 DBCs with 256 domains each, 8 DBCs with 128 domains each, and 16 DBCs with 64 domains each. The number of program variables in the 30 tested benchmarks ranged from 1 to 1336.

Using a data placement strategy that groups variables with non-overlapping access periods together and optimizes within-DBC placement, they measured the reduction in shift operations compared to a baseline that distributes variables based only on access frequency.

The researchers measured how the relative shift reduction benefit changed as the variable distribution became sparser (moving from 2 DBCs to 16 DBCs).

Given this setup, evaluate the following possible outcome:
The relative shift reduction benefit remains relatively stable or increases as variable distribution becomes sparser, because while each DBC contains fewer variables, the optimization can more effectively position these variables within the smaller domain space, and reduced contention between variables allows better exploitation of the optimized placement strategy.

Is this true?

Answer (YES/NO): NO